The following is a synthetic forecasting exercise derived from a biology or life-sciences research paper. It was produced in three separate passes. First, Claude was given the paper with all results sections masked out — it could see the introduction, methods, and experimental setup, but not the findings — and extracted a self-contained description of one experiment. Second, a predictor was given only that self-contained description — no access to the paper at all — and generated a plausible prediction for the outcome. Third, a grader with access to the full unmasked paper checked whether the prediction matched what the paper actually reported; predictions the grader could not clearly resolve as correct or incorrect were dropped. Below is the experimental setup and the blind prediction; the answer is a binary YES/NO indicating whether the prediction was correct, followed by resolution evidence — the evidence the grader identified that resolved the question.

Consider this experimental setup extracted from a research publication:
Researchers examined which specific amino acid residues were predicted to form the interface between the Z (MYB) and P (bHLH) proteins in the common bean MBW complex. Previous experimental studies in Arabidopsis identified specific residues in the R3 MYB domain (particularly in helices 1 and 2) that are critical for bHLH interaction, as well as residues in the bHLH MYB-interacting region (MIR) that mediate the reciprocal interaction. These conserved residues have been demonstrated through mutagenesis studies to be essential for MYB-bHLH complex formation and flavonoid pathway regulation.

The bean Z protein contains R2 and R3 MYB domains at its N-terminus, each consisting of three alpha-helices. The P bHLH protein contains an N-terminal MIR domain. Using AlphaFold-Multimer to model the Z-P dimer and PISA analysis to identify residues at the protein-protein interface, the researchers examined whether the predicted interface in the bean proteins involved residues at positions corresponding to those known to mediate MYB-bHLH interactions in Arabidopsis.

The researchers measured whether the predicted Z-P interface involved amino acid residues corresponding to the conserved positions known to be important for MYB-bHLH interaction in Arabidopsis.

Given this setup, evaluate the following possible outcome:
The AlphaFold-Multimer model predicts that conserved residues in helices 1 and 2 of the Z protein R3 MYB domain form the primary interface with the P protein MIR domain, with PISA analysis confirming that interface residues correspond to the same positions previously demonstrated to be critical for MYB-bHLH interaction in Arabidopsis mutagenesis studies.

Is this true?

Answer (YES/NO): YES